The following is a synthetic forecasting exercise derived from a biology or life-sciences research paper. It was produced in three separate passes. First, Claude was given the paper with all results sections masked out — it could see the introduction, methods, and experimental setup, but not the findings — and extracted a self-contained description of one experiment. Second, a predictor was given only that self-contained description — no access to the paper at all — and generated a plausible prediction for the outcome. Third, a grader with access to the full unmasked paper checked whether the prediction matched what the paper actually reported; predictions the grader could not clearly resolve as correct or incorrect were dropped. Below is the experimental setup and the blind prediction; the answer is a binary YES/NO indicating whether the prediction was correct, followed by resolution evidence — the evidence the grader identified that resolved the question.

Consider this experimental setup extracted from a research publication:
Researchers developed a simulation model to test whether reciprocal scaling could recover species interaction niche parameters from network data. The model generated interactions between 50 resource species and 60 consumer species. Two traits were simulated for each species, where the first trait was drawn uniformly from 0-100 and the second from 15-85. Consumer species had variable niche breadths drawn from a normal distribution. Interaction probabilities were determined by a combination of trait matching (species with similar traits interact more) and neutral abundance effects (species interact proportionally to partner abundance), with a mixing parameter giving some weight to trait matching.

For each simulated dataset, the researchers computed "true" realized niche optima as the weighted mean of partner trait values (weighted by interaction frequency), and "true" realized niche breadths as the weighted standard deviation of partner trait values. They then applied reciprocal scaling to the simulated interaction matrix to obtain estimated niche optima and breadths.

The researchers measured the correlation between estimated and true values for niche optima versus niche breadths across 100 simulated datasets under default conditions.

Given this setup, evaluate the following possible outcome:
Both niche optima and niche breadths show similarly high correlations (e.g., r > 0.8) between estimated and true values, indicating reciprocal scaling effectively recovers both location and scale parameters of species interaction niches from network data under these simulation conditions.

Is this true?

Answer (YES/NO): NO